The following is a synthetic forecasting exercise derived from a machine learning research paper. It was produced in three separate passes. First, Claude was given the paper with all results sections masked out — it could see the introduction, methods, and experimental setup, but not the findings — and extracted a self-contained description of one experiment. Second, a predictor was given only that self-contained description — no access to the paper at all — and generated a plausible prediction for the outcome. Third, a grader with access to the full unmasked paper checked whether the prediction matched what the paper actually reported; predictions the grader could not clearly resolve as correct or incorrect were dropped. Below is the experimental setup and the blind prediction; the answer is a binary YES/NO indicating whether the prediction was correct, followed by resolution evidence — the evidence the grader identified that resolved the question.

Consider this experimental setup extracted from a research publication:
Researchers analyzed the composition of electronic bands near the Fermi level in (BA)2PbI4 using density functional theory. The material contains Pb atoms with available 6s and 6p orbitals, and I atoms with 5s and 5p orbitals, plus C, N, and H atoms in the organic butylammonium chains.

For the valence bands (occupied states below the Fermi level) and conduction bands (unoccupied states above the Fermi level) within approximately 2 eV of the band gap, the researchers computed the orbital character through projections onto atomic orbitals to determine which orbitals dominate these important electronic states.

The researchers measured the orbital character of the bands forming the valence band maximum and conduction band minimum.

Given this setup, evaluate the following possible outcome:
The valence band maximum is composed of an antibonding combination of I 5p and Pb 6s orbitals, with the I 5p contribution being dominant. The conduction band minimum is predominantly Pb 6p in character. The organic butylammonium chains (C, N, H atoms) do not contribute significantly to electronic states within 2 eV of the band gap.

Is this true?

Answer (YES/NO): NO